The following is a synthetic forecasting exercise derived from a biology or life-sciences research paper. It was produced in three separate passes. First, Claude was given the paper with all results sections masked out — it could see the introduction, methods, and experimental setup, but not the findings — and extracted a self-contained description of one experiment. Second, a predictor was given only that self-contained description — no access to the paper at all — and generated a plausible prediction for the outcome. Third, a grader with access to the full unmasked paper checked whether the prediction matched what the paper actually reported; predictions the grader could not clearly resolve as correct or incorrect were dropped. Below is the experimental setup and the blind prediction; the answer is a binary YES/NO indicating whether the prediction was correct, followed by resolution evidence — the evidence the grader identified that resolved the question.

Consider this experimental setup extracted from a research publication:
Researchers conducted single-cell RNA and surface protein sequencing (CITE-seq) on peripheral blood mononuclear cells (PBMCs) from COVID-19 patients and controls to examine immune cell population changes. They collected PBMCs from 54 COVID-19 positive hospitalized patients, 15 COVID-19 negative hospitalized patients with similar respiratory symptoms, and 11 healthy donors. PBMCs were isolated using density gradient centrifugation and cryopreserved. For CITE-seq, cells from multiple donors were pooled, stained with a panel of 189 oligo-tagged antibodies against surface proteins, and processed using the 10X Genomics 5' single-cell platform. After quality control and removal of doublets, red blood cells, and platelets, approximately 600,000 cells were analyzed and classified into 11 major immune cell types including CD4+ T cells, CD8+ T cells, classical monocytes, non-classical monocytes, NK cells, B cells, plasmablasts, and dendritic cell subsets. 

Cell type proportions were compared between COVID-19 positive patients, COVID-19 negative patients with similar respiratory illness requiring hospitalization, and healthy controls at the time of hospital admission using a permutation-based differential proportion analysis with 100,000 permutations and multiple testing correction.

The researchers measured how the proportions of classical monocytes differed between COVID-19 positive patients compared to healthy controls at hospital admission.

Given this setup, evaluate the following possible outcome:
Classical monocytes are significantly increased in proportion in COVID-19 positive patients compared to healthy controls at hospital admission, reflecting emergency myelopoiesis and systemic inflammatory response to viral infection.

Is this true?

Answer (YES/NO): YES